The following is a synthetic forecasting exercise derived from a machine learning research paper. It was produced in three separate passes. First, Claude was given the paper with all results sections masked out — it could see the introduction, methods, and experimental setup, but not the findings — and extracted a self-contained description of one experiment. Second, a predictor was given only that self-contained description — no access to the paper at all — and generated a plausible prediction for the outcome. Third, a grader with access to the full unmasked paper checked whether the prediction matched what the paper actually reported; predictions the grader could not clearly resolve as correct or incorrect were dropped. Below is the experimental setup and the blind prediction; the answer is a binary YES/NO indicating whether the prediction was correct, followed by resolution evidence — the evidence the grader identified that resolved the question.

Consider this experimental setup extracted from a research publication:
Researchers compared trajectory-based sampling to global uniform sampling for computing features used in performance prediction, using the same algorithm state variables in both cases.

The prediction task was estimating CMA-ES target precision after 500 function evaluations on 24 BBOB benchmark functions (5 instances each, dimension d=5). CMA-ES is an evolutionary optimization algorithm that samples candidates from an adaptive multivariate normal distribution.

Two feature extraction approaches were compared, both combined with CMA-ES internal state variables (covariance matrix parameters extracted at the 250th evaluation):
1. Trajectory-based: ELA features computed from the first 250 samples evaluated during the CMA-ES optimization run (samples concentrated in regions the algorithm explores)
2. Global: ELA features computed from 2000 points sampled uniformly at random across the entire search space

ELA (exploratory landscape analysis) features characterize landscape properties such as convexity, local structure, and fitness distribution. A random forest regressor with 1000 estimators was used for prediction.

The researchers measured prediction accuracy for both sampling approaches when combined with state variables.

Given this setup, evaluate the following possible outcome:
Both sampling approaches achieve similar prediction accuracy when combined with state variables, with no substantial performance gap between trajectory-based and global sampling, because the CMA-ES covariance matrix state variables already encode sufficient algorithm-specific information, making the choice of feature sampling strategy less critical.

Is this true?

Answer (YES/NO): NO